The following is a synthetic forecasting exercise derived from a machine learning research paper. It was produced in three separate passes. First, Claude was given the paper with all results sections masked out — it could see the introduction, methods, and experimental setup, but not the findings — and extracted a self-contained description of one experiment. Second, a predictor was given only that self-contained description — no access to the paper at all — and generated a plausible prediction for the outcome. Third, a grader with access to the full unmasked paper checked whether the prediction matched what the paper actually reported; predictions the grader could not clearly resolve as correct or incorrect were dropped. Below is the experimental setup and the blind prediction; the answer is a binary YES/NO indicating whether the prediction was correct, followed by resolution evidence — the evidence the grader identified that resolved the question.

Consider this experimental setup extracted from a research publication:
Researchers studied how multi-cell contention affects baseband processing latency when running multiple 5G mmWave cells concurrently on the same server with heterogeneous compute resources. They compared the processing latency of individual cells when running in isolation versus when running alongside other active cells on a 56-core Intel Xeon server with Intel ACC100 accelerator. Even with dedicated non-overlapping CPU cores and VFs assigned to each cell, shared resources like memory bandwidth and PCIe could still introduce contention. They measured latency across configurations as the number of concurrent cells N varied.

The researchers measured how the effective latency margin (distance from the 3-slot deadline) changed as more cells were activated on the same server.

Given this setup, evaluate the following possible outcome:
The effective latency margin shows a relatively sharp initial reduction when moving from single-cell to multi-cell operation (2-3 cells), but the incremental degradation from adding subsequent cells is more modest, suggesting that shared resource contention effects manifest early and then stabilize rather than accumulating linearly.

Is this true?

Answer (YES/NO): NO